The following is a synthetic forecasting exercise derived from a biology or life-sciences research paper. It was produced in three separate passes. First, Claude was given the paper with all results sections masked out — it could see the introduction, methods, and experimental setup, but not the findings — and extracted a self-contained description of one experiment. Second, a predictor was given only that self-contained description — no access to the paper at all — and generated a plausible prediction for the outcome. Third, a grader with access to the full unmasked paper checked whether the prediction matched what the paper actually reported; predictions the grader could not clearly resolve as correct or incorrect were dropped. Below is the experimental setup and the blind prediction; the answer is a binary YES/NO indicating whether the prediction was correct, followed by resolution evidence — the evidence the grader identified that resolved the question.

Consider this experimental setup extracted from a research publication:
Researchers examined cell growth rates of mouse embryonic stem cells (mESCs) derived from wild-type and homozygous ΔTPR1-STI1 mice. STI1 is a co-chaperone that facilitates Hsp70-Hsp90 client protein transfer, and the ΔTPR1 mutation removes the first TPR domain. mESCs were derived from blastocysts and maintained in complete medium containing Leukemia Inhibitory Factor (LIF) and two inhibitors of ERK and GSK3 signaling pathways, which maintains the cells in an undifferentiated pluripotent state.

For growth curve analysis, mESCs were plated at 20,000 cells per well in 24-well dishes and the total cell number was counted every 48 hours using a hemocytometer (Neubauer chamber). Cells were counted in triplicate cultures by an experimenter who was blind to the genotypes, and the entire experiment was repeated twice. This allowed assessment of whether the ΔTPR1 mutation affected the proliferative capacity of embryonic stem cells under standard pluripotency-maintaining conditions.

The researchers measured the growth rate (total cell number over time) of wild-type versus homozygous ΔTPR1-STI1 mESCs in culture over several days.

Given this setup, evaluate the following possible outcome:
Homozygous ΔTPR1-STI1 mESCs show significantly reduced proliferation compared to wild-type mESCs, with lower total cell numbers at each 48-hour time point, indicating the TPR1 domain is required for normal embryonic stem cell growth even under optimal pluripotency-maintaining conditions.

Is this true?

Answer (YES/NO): YES